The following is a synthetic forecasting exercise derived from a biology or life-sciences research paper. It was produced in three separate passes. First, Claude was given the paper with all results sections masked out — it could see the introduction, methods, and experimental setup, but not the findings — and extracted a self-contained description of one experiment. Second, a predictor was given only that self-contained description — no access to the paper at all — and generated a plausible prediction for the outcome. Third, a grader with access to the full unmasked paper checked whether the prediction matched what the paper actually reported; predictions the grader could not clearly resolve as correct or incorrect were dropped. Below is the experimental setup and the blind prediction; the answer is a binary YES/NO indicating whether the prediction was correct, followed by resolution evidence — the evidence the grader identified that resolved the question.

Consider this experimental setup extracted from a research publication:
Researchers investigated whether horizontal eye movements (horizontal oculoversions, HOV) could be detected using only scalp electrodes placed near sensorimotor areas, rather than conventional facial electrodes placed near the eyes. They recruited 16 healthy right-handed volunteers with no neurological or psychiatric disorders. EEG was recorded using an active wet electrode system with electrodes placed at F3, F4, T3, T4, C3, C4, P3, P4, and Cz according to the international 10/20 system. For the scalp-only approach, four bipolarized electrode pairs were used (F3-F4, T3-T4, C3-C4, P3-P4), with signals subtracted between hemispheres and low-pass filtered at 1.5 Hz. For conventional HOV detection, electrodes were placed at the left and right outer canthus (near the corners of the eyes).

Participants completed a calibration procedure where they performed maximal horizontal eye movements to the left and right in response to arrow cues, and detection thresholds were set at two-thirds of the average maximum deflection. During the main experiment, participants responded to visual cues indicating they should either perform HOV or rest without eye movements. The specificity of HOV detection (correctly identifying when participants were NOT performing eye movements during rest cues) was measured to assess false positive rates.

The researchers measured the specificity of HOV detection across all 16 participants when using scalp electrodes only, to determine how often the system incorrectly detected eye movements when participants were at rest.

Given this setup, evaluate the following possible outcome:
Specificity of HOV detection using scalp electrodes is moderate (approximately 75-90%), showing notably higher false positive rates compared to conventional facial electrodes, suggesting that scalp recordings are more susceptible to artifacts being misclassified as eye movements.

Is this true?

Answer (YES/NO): NO